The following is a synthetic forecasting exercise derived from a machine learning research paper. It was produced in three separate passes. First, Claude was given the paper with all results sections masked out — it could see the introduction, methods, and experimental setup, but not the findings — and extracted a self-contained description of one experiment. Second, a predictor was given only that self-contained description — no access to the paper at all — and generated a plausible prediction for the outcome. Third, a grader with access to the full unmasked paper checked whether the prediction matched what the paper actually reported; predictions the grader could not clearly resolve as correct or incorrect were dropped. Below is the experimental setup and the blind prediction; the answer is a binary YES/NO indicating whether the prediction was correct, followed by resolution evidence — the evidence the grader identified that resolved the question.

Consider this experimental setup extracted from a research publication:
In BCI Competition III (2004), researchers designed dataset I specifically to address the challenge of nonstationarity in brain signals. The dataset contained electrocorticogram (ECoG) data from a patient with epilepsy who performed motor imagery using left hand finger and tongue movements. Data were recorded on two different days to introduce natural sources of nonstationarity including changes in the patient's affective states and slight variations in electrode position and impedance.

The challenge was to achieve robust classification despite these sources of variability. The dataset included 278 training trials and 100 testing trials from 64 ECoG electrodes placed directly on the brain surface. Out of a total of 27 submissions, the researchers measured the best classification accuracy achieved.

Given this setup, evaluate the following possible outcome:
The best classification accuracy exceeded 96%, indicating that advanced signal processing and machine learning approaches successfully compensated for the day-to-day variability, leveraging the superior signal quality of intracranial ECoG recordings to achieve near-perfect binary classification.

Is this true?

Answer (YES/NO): NO